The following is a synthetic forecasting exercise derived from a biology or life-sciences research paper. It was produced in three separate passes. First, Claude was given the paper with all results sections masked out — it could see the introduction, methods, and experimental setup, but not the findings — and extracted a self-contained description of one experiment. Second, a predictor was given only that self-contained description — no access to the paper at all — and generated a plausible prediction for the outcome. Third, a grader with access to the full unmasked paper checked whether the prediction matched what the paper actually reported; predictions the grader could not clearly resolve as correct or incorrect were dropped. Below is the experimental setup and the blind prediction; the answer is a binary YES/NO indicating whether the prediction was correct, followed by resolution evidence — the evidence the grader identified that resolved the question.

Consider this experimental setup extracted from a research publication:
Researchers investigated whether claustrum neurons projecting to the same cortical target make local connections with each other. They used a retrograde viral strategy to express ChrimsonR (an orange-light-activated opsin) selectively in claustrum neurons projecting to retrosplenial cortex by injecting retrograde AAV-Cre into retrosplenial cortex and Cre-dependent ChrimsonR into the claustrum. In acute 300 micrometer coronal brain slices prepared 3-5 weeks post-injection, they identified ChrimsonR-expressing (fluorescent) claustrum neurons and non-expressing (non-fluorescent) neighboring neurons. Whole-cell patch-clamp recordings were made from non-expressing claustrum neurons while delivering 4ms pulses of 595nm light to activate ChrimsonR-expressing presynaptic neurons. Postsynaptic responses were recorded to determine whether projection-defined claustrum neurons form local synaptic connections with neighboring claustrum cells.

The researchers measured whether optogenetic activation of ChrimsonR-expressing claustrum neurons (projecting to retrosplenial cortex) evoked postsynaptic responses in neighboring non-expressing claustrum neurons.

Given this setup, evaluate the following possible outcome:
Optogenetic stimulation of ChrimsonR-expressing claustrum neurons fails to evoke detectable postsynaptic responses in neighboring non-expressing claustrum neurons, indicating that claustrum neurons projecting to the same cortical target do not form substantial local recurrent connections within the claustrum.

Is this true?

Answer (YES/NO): NO